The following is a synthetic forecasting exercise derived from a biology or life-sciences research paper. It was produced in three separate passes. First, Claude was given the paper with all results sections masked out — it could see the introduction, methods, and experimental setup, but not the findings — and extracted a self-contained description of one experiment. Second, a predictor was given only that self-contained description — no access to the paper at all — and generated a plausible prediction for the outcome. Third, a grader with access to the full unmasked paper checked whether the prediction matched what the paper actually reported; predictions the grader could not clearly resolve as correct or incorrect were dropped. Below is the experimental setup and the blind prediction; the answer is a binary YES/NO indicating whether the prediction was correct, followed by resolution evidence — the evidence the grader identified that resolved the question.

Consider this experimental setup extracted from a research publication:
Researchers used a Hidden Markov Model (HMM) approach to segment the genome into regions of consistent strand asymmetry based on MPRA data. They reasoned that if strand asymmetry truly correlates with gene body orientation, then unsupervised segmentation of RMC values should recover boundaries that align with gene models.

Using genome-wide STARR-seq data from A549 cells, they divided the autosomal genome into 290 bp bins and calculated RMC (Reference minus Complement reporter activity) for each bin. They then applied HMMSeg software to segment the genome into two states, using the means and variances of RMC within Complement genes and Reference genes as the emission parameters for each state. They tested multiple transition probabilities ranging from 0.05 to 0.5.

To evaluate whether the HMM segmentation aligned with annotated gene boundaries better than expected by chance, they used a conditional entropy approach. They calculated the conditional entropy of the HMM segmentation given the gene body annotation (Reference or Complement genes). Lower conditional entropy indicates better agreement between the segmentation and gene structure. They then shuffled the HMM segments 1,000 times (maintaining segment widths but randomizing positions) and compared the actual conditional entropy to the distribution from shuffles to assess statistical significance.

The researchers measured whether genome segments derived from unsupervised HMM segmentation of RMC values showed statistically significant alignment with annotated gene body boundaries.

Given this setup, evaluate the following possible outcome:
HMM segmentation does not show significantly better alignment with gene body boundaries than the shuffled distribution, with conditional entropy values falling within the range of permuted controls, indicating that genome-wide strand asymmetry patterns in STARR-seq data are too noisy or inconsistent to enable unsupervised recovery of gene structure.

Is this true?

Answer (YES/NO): NO